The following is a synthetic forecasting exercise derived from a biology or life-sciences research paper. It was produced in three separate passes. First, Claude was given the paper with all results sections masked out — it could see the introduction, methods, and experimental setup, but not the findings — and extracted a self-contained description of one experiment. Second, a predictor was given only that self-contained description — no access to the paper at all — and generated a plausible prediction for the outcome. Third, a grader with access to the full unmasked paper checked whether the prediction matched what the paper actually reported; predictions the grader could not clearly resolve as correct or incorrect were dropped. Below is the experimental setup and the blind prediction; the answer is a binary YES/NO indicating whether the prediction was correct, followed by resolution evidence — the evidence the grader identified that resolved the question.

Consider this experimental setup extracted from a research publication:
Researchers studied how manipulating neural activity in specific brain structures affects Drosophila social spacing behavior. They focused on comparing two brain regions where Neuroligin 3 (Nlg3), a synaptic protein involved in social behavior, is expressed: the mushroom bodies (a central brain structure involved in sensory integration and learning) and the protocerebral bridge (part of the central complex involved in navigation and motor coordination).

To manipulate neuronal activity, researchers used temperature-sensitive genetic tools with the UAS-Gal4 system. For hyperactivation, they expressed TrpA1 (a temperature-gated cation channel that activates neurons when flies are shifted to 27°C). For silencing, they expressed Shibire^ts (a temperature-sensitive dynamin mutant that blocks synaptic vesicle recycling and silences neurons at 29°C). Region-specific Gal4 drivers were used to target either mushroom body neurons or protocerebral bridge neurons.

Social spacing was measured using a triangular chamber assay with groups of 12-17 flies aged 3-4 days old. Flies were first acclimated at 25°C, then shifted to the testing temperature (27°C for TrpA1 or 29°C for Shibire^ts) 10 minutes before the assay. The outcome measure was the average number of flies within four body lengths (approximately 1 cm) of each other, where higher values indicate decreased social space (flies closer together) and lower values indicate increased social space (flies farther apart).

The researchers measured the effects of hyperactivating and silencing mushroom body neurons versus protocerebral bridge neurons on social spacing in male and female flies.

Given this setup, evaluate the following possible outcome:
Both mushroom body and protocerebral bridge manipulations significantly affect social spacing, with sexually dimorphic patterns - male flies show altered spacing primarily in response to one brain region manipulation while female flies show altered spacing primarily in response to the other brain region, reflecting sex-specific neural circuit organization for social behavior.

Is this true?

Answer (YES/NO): NO